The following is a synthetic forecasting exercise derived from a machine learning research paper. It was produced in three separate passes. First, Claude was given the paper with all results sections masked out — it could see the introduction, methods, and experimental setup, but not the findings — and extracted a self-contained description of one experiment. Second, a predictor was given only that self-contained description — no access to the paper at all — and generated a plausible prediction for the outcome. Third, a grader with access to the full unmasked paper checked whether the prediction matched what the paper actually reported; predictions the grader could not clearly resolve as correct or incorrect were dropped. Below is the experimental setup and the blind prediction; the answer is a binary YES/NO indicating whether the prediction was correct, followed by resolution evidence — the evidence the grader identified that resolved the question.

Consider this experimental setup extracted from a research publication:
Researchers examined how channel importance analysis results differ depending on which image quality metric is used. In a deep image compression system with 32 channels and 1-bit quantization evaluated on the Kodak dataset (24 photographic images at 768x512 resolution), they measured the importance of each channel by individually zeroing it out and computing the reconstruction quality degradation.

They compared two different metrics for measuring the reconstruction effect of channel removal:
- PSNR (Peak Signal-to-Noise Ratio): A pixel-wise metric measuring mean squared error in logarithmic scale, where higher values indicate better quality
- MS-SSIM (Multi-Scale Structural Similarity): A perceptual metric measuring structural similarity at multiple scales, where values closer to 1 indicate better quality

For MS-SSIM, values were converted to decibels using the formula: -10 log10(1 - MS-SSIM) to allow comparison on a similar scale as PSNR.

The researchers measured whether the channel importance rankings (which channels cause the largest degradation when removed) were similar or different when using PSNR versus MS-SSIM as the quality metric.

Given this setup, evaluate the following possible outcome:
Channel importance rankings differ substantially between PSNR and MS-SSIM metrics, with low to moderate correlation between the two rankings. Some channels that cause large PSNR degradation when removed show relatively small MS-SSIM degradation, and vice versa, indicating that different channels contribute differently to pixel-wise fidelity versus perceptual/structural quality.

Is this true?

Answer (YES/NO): NO